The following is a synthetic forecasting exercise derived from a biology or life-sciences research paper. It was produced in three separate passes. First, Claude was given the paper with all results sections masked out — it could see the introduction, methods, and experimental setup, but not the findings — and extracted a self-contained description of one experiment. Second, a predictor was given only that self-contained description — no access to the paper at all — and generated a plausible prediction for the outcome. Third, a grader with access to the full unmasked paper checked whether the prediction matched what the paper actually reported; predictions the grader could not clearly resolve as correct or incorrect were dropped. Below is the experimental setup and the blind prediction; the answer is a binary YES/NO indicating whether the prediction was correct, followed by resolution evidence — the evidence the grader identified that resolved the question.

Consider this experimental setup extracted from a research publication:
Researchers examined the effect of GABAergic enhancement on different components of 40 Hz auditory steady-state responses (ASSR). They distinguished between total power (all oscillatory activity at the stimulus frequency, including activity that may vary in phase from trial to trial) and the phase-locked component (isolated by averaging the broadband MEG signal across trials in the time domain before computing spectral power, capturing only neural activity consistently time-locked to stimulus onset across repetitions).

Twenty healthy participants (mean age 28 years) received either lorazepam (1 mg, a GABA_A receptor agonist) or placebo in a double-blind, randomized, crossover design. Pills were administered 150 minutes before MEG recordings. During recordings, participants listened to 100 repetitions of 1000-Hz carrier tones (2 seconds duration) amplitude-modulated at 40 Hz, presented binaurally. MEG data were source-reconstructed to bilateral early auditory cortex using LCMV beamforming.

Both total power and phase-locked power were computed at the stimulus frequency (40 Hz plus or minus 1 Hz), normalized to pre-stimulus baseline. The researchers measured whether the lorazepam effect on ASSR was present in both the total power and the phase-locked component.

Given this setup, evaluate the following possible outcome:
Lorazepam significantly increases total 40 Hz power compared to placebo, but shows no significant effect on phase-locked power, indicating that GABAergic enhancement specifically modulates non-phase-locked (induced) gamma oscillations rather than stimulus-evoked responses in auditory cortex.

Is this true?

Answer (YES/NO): NO